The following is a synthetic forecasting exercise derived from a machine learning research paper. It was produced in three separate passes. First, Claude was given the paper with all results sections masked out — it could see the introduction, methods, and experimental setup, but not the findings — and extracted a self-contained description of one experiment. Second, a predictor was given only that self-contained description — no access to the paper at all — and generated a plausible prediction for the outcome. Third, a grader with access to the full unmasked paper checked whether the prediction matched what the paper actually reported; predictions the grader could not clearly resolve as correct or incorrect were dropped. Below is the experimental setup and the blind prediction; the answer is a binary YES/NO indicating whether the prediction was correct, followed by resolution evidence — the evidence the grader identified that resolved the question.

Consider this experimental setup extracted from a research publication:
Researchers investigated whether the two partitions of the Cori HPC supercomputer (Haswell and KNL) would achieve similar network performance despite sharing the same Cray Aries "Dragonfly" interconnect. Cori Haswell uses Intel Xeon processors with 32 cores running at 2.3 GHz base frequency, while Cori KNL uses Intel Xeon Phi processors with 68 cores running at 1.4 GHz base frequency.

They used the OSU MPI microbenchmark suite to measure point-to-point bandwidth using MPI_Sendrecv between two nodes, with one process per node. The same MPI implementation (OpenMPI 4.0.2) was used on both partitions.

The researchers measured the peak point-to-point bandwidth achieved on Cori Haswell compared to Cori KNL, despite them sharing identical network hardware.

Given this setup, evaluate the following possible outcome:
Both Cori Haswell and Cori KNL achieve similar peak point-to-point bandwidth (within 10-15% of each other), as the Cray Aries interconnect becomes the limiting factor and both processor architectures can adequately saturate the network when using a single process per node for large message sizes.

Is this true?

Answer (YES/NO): NO